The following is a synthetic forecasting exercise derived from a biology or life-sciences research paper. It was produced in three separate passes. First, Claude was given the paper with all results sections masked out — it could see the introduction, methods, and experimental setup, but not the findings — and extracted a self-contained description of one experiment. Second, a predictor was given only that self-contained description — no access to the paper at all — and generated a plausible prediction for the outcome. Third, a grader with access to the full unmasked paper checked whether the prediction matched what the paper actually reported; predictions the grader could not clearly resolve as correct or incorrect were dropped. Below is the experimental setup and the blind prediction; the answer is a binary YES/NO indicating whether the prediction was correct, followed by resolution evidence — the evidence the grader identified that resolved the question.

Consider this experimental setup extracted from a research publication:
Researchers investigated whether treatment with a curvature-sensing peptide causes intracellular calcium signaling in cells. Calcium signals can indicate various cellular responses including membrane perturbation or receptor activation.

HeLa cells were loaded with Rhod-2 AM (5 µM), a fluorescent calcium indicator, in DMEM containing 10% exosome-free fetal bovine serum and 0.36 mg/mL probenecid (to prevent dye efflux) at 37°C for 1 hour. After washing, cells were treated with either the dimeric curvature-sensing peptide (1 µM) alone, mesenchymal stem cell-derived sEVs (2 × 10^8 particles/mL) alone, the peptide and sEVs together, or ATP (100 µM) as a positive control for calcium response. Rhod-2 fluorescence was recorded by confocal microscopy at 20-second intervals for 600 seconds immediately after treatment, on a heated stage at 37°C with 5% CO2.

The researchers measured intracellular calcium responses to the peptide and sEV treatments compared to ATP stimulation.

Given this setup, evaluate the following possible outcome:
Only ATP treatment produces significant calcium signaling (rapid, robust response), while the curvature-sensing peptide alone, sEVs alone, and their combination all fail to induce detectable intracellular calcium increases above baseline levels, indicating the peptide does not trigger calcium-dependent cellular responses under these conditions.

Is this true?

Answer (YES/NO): NO